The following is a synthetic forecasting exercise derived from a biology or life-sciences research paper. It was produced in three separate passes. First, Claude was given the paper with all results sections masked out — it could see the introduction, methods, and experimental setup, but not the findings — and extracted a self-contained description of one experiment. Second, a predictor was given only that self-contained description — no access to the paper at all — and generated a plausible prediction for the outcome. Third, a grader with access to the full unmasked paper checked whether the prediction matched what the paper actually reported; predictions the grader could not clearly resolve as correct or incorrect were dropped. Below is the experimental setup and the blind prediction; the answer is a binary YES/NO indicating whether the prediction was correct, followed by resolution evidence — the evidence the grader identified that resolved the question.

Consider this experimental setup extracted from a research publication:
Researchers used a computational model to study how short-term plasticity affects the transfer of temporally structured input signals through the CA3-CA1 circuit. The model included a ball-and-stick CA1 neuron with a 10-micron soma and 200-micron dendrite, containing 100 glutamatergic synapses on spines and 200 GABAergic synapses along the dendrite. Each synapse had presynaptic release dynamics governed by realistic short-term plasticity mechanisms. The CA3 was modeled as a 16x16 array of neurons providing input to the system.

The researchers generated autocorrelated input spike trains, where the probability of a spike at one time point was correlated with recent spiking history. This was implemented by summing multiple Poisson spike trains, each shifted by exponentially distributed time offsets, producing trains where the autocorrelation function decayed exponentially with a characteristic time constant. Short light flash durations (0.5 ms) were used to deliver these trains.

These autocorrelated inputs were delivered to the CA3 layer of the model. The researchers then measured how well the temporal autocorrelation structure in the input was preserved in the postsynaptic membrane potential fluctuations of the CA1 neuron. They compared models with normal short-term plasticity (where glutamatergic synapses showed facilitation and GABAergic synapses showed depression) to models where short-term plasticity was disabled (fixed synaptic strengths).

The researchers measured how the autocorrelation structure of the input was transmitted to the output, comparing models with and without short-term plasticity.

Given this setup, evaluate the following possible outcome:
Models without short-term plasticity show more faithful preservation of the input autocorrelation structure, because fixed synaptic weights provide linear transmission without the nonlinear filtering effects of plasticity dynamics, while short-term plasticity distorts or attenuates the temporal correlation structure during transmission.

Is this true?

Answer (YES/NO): NO